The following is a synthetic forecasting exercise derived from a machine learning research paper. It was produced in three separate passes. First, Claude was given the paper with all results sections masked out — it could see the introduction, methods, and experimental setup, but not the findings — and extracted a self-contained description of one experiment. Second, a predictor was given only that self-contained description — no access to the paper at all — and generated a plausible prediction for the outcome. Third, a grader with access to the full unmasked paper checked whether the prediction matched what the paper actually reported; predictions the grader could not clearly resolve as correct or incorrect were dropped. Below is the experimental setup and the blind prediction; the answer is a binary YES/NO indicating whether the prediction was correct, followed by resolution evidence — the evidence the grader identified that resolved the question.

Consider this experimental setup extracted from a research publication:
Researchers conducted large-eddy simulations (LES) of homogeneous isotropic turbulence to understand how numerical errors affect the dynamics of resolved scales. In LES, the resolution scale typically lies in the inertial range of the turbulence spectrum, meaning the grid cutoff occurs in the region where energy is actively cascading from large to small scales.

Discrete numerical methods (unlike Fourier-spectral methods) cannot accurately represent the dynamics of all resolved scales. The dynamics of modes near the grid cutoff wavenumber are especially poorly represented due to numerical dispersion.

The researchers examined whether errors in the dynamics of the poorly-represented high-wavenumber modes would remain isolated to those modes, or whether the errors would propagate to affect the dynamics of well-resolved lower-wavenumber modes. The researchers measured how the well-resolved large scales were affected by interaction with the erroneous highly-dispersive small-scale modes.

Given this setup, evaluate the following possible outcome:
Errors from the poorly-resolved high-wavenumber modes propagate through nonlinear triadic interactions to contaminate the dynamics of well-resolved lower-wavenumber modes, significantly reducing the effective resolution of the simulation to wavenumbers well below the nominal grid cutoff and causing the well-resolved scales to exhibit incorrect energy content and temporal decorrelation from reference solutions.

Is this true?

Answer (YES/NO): NO